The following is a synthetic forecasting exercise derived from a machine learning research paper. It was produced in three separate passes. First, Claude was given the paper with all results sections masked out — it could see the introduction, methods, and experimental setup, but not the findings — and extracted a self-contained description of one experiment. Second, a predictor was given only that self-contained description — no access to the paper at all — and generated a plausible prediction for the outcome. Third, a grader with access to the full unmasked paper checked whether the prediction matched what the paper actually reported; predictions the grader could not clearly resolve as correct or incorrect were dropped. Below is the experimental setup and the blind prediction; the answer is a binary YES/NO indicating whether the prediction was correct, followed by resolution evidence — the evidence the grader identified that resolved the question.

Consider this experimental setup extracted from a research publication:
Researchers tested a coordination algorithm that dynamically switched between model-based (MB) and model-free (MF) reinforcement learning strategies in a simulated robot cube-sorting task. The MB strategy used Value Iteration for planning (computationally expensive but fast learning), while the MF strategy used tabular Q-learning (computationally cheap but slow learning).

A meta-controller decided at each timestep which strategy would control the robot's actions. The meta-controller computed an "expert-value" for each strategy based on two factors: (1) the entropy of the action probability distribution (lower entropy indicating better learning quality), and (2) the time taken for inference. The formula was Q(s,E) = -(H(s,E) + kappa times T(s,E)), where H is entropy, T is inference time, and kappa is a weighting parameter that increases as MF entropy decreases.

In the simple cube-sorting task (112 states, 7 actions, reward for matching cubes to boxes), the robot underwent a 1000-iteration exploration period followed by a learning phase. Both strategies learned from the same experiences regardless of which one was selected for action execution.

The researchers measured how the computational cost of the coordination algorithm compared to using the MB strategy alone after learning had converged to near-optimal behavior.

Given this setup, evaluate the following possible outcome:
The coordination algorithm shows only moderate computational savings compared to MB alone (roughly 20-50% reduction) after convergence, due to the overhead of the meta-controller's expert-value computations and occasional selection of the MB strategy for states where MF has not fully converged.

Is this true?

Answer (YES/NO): NO